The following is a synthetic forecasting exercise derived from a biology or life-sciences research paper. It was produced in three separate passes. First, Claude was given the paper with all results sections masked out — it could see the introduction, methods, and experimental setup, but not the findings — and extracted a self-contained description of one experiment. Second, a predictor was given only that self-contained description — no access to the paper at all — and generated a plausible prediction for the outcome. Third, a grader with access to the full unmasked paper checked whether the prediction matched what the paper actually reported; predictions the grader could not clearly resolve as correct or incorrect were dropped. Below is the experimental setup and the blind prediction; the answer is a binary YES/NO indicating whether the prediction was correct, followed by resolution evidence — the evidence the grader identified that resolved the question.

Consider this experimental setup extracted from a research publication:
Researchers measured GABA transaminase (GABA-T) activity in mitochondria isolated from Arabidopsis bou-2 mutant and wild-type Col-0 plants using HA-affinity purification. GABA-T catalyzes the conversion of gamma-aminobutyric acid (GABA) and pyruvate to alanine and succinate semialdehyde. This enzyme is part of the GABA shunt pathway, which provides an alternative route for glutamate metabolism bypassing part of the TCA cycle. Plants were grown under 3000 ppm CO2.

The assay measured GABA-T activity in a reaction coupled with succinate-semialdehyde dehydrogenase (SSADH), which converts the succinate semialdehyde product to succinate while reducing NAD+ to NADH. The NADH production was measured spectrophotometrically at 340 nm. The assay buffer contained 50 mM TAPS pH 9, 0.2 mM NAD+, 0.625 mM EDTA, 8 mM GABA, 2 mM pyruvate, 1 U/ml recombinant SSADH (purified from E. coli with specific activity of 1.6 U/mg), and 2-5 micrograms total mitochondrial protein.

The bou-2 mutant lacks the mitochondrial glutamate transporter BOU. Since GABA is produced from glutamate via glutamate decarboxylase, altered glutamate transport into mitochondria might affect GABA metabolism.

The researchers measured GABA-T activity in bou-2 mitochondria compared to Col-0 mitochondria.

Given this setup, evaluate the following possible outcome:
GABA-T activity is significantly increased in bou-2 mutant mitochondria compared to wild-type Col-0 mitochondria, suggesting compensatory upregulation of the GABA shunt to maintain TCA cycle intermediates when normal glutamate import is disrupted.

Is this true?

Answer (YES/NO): NO